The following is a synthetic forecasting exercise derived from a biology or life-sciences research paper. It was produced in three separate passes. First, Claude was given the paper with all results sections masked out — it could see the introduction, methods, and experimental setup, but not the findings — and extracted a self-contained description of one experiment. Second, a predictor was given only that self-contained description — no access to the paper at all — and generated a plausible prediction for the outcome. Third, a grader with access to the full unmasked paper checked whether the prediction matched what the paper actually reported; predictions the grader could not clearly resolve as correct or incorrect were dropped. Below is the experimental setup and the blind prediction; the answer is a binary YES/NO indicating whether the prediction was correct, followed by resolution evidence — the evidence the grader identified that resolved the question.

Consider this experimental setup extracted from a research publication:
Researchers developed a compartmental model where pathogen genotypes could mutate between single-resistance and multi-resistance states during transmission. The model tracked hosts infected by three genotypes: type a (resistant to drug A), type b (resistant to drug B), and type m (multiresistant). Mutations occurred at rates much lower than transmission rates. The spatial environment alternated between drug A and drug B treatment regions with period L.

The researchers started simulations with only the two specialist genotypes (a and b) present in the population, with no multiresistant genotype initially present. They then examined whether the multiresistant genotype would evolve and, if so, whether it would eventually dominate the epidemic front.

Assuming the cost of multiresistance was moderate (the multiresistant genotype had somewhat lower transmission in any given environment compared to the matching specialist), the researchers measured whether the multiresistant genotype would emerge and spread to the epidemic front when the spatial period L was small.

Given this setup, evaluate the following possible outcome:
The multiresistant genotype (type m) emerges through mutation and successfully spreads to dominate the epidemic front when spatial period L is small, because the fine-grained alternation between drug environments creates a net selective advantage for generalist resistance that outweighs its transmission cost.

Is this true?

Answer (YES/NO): YES